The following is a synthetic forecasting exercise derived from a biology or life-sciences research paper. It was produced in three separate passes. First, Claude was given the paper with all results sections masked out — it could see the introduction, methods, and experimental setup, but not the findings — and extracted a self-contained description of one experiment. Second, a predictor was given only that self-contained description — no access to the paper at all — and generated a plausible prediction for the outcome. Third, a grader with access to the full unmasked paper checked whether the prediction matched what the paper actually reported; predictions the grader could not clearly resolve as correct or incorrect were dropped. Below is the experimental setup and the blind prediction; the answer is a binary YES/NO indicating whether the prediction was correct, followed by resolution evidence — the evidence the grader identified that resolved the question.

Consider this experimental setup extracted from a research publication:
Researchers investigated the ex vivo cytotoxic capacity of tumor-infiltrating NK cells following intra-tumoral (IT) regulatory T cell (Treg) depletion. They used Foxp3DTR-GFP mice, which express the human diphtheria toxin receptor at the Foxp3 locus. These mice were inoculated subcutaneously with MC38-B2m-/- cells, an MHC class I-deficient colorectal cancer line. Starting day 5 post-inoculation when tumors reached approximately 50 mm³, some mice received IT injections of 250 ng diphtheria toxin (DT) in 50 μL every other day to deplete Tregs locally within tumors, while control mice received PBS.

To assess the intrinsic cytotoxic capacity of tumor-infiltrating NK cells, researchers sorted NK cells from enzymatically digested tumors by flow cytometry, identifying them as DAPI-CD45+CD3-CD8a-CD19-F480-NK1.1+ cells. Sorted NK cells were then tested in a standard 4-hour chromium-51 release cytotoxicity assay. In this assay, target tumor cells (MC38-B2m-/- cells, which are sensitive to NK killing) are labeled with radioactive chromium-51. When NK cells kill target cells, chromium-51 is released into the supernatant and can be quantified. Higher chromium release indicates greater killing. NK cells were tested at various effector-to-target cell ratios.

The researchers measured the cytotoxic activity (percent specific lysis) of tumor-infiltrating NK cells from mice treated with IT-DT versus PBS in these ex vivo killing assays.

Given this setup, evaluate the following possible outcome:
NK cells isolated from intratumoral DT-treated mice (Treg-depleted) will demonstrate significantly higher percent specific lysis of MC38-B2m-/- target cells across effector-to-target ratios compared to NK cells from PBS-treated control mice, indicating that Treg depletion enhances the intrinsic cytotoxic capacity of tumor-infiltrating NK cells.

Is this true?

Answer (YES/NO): YES